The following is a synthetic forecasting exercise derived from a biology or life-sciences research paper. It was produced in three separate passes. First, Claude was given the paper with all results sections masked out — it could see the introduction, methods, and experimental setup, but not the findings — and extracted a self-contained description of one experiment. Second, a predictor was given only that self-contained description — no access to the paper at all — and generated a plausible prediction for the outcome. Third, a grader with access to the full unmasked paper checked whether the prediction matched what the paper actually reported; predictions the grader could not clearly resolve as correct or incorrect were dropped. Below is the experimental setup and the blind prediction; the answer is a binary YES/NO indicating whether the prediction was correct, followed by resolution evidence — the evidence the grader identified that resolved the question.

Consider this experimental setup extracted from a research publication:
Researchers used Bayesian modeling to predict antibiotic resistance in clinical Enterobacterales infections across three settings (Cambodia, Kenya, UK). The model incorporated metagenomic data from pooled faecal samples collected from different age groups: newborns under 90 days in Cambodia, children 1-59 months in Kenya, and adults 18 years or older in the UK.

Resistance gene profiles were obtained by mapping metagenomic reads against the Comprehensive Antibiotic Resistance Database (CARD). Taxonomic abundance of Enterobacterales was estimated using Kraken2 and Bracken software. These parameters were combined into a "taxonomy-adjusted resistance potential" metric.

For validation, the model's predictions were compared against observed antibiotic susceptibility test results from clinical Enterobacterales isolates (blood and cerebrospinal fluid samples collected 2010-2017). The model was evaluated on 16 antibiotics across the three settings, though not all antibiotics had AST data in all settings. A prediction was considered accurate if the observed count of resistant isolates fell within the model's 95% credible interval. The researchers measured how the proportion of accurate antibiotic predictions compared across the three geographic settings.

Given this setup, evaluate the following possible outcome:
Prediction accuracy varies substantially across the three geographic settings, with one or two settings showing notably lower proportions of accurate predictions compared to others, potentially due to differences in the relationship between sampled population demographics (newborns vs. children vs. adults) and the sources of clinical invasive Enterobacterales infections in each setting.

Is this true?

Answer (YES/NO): YES